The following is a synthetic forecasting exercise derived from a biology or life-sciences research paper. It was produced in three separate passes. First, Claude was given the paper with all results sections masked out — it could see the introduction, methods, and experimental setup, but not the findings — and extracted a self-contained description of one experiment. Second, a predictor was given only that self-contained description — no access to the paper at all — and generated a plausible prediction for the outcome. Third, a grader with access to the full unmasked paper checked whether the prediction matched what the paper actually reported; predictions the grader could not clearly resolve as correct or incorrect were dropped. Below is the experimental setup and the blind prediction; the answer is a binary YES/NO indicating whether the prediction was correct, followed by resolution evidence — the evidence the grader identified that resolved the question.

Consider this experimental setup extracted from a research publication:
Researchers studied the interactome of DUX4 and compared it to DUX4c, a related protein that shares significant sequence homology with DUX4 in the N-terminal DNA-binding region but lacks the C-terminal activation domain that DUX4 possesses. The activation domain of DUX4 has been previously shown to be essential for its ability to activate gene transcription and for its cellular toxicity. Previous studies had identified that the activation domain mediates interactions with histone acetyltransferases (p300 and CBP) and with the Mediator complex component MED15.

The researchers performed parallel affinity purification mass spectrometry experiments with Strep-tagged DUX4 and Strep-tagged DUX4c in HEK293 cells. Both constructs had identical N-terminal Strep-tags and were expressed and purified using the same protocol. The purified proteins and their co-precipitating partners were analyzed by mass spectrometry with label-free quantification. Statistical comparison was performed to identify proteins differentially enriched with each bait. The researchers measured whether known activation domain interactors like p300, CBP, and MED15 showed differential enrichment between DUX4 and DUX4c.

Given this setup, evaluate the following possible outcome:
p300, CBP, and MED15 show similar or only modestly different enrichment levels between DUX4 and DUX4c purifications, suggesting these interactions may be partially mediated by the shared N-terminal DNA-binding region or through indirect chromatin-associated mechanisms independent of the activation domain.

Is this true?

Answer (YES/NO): NO